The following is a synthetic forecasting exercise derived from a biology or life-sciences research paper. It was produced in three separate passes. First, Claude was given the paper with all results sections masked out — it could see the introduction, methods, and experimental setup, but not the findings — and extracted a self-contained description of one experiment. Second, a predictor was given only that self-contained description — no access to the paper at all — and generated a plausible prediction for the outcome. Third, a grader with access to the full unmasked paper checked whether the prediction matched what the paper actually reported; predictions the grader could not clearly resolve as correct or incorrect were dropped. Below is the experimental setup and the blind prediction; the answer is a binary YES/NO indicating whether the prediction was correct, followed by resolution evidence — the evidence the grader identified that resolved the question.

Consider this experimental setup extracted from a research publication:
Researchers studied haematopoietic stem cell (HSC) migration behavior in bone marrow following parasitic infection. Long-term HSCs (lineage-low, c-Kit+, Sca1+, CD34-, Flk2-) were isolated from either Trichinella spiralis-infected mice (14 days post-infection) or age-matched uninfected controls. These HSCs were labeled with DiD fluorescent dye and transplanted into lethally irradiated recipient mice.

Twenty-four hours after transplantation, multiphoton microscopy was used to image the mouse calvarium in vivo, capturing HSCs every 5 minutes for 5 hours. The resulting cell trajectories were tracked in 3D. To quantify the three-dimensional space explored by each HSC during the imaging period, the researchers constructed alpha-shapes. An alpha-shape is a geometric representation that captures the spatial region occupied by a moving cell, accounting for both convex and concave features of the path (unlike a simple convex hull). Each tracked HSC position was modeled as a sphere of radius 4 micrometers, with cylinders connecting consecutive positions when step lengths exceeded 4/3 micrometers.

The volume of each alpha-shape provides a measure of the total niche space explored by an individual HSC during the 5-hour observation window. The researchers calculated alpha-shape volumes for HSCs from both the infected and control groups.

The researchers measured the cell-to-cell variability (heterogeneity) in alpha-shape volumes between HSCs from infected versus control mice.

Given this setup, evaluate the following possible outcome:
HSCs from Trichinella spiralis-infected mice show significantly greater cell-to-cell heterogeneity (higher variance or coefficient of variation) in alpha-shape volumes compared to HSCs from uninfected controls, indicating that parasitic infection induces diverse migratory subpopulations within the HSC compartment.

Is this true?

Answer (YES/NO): YES